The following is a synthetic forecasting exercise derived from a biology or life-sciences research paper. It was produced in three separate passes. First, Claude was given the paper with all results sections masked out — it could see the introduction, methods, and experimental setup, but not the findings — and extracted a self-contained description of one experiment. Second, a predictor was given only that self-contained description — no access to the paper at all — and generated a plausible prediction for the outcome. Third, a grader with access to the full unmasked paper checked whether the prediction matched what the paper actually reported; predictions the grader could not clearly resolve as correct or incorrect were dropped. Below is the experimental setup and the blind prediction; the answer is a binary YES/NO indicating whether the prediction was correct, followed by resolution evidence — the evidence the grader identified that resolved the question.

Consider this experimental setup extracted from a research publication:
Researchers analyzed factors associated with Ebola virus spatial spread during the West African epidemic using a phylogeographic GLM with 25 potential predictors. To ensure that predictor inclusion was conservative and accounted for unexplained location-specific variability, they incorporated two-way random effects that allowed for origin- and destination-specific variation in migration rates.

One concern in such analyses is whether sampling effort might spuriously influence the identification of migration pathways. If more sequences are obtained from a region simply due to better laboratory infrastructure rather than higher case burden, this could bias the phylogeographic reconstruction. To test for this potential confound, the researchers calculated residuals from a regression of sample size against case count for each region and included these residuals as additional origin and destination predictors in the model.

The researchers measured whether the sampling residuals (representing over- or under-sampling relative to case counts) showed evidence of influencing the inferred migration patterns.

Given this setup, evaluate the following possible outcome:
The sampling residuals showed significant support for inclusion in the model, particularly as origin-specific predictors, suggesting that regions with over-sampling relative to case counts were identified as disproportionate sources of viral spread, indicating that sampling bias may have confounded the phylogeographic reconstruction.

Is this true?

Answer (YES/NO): NO